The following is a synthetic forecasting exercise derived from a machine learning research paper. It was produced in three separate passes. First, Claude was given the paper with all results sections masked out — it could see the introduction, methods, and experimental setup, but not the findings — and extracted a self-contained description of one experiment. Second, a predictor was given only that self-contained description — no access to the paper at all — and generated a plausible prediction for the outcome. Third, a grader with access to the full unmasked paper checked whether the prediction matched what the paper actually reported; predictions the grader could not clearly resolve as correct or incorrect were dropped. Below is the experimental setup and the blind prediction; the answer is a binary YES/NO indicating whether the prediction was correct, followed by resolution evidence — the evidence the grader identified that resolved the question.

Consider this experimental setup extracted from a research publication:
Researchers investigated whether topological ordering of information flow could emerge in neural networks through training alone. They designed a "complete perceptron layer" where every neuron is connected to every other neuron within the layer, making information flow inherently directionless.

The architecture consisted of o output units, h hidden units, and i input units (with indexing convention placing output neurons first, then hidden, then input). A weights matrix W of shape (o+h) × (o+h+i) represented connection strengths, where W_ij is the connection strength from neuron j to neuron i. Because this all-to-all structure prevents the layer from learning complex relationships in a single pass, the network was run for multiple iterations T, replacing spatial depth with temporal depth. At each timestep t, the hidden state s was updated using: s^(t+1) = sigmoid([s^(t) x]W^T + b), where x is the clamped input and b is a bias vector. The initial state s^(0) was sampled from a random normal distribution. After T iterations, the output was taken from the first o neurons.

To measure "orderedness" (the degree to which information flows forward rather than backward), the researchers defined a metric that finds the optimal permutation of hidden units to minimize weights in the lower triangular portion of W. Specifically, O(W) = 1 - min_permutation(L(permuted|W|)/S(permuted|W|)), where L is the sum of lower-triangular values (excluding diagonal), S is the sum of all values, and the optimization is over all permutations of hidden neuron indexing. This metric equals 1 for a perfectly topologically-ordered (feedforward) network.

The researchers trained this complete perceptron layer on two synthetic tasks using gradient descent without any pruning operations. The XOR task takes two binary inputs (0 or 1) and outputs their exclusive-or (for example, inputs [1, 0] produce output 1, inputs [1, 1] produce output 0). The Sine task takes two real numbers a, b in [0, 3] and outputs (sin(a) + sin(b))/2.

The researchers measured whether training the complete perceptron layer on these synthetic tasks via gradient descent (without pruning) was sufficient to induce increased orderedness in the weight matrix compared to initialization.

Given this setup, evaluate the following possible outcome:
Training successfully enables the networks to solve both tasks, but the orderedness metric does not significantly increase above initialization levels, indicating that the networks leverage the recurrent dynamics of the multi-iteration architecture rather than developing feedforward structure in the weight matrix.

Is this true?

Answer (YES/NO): YES